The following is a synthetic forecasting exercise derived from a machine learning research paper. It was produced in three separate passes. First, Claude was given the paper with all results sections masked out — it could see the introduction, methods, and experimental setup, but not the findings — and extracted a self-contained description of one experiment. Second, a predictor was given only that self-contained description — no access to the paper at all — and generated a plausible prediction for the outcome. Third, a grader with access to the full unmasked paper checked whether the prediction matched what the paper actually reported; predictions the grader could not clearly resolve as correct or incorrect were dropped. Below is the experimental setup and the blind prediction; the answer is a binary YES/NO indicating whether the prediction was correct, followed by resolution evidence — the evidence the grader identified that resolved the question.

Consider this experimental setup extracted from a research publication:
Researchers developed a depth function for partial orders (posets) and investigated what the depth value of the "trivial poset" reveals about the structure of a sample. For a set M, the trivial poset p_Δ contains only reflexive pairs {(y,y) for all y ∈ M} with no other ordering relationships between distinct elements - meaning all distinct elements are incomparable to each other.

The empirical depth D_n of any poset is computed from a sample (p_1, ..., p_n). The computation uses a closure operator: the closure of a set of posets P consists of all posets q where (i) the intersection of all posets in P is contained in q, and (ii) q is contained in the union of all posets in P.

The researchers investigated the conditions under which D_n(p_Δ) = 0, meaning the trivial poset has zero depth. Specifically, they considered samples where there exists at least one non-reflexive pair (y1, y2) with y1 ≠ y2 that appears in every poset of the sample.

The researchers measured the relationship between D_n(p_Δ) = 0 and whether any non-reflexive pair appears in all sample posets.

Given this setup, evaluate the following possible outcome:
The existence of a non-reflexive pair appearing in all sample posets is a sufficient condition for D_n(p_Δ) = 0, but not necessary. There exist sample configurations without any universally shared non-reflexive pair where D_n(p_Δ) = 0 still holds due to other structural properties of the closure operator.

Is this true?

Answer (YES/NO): NO